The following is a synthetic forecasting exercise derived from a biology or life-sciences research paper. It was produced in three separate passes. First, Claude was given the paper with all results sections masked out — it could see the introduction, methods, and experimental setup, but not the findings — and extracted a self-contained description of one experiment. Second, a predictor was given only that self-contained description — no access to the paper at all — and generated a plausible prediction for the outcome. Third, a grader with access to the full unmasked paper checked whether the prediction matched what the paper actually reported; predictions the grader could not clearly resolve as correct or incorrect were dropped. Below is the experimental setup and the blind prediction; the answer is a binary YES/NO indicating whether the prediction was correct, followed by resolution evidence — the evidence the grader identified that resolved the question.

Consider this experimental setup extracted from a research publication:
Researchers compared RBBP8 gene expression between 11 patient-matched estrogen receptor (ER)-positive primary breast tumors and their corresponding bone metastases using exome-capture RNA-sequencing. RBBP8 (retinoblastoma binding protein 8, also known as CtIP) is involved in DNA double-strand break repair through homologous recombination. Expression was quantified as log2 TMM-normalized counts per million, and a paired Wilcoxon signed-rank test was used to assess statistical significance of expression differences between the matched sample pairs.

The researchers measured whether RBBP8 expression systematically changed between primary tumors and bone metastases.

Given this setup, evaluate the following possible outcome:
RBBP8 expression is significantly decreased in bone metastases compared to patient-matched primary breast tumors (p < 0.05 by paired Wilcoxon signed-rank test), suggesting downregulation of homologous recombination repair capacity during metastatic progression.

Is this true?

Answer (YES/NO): YES